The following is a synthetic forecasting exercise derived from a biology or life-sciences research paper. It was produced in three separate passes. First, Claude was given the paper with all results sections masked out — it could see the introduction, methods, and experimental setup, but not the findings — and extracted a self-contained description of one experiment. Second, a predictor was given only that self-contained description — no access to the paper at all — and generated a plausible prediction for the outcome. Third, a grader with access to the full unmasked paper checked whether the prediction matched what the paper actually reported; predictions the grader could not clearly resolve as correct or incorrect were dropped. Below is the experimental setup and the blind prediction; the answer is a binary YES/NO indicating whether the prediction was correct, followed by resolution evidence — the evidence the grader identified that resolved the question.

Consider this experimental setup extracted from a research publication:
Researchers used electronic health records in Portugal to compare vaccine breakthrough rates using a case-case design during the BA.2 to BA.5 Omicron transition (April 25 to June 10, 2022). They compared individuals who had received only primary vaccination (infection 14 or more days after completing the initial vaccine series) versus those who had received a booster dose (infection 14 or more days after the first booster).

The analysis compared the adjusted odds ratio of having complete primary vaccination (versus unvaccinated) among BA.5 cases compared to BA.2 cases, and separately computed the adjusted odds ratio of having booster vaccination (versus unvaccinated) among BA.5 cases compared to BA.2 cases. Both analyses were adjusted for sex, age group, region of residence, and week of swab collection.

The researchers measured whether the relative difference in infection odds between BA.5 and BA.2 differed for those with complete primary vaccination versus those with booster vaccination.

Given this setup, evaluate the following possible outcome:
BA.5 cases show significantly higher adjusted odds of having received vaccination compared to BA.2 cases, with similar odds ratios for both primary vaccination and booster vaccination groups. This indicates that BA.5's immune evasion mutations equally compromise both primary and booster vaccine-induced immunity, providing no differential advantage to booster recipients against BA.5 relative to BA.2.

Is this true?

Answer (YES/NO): NO